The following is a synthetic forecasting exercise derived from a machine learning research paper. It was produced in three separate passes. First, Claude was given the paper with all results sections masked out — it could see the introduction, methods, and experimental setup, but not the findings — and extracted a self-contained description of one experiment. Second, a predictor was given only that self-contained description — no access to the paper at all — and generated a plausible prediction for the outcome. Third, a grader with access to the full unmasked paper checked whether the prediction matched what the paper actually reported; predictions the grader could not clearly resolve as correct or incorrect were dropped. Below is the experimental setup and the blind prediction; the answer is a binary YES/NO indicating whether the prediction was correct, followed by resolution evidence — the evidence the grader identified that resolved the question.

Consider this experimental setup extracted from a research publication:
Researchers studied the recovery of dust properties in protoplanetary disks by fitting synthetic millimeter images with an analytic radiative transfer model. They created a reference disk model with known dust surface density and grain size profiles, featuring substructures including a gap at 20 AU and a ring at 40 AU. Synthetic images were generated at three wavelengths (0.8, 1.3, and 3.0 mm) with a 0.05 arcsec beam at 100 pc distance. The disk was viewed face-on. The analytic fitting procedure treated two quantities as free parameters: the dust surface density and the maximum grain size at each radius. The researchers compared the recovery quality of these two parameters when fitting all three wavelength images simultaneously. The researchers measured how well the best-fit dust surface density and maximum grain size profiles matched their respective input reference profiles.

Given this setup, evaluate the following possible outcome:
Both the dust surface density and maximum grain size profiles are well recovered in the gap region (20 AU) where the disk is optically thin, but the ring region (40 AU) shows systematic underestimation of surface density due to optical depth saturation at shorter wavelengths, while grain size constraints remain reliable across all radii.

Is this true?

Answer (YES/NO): NO